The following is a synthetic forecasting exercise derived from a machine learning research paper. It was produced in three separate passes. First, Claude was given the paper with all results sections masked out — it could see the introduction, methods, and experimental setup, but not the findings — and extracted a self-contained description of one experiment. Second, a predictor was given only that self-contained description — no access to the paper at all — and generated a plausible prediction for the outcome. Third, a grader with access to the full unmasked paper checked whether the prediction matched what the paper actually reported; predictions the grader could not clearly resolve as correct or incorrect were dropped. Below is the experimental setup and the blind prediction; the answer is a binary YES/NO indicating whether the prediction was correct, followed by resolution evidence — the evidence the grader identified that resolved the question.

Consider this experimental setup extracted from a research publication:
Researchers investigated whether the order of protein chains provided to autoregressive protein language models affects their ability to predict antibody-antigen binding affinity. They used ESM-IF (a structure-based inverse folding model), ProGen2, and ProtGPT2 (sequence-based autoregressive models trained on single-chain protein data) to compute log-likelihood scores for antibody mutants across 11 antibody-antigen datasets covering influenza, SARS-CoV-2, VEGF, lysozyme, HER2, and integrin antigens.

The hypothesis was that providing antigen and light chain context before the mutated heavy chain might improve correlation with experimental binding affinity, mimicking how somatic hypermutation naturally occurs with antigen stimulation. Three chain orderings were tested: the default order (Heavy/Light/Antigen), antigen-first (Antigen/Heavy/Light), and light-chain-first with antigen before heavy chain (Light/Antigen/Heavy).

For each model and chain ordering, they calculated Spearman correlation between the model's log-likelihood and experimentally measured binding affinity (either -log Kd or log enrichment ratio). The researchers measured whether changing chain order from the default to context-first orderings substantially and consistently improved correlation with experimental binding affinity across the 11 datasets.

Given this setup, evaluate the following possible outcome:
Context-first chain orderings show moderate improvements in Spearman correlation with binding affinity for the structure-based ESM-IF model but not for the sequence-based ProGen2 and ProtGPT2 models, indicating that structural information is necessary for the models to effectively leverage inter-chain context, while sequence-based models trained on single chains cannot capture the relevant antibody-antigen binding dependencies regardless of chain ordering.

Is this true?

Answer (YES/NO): NO